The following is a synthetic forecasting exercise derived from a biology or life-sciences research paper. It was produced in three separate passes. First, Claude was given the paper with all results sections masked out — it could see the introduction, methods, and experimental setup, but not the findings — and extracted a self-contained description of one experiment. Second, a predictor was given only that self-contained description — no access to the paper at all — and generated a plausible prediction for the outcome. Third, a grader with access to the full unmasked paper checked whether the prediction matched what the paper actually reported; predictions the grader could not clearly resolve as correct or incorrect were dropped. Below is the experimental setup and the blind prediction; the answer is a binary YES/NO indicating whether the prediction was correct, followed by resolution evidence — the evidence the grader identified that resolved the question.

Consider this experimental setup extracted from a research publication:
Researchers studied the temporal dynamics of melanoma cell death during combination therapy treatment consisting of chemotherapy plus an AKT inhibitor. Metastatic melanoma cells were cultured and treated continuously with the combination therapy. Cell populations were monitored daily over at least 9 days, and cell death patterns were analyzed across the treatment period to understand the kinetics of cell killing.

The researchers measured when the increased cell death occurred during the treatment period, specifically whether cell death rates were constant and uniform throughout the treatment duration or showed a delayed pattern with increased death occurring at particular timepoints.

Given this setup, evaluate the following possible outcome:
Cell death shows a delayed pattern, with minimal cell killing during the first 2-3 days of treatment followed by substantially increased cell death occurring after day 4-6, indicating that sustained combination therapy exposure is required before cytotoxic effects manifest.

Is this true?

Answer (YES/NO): YES